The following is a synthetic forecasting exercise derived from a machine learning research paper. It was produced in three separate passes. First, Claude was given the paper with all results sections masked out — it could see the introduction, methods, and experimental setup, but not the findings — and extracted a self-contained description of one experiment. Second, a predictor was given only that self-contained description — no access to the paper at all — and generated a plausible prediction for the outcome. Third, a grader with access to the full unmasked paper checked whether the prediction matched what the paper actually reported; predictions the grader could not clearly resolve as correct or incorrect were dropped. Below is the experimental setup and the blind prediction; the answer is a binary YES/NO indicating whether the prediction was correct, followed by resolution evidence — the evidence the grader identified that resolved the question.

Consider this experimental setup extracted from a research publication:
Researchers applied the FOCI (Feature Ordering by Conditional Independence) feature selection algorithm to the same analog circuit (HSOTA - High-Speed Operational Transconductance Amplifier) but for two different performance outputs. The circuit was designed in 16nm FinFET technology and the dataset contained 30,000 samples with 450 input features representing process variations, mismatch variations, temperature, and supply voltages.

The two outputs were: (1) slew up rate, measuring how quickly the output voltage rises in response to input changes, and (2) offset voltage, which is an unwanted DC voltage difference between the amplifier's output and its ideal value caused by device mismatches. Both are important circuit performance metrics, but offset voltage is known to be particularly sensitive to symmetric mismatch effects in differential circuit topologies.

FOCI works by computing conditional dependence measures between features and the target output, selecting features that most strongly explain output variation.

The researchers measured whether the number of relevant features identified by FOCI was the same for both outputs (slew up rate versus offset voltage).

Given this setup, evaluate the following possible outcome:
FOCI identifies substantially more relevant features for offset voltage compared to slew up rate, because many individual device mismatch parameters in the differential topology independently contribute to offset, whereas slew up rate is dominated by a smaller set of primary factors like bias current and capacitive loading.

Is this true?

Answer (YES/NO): NO